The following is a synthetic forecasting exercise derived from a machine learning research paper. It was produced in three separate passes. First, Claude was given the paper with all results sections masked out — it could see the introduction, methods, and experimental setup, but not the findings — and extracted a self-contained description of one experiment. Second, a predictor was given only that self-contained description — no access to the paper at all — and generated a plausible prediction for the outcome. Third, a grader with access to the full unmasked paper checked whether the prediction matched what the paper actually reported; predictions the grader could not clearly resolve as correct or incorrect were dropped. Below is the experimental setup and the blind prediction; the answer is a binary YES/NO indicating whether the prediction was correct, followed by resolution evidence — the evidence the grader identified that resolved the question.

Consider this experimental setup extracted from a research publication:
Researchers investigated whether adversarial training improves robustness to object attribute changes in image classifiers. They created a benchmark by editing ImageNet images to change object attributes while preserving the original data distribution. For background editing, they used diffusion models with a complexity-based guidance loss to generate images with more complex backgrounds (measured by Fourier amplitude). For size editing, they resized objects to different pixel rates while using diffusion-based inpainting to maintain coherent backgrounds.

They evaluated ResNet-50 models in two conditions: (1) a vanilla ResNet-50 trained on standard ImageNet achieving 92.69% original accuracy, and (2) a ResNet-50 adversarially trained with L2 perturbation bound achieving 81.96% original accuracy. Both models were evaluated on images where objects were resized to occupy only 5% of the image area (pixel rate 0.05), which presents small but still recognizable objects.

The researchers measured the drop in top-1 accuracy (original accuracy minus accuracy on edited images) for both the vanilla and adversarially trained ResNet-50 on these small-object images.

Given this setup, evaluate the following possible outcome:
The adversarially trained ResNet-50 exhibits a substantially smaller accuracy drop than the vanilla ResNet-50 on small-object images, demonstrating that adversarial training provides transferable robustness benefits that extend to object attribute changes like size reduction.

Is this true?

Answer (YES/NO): NO